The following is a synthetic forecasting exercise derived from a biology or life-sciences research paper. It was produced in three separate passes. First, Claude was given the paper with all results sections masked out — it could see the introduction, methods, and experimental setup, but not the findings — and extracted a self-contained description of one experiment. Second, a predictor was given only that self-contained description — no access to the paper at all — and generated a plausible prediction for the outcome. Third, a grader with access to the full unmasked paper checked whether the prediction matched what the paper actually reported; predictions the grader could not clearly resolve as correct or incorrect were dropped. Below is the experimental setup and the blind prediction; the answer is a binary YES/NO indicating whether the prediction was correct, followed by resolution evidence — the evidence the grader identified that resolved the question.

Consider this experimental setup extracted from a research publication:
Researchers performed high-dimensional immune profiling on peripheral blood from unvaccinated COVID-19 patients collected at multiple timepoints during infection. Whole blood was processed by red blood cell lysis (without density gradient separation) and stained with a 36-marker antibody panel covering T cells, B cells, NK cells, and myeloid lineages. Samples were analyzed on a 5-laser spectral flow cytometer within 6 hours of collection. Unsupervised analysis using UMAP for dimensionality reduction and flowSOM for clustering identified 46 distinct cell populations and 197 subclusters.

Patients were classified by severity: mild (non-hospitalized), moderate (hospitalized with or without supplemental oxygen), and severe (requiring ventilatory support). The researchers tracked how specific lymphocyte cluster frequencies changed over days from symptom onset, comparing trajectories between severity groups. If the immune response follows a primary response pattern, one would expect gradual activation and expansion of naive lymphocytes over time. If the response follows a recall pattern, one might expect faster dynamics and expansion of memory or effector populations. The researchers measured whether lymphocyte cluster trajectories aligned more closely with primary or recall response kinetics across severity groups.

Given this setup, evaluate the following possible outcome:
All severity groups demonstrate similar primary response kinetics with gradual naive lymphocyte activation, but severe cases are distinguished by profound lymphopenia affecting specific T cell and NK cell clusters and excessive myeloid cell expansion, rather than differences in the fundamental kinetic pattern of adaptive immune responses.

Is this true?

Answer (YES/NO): NO